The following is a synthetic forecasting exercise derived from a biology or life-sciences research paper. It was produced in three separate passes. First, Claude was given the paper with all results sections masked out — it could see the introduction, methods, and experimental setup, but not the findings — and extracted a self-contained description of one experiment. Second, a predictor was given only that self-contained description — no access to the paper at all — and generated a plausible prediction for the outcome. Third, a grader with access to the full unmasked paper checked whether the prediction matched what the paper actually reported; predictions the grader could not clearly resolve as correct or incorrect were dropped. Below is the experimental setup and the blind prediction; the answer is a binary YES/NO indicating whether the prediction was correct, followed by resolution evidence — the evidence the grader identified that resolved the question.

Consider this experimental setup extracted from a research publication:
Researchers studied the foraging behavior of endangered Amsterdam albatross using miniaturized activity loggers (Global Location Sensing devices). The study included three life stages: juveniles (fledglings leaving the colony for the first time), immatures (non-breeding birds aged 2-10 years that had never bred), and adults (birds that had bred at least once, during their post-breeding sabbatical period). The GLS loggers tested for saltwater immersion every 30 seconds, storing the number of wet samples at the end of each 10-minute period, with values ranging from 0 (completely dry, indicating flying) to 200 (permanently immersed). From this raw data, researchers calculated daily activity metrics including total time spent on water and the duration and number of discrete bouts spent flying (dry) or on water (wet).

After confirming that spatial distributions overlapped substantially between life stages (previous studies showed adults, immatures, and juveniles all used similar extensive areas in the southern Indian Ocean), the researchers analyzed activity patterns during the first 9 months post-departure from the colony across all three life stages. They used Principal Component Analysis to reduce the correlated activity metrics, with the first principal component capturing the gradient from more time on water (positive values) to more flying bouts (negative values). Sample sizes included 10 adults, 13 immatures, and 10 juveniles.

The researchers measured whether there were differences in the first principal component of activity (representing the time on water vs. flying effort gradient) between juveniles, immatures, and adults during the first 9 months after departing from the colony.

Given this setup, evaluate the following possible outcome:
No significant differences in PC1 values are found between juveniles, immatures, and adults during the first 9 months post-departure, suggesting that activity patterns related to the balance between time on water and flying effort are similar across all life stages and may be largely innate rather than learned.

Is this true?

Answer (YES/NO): NO